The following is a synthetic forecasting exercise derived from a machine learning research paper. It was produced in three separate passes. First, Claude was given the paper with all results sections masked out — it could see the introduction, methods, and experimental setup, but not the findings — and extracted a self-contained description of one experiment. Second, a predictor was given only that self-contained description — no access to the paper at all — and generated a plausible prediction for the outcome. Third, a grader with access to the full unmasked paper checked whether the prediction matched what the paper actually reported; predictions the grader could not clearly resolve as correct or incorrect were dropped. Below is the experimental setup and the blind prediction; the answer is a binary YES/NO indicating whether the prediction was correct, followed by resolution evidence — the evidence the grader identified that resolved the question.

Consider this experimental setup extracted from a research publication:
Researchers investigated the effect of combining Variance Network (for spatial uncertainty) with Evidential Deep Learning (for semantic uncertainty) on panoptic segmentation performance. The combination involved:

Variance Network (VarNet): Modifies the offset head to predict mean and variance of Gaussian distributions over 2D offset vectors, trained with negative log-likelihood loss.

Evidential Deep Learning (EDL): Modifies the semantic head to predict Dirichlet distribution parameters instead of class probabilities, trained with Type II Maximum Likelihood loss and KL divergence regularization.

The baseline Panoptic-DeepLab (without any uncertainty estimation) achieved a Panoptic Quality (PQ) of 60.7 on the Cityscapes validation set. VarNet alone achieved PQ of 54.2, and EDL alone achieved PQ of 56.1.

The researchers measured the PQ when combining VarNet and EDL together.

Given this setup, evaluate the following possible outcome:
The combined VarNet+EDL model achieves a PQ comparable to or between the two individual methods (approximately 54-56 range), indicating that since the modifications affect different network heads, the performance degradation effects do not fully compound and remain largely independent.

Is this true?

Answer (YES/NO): NO